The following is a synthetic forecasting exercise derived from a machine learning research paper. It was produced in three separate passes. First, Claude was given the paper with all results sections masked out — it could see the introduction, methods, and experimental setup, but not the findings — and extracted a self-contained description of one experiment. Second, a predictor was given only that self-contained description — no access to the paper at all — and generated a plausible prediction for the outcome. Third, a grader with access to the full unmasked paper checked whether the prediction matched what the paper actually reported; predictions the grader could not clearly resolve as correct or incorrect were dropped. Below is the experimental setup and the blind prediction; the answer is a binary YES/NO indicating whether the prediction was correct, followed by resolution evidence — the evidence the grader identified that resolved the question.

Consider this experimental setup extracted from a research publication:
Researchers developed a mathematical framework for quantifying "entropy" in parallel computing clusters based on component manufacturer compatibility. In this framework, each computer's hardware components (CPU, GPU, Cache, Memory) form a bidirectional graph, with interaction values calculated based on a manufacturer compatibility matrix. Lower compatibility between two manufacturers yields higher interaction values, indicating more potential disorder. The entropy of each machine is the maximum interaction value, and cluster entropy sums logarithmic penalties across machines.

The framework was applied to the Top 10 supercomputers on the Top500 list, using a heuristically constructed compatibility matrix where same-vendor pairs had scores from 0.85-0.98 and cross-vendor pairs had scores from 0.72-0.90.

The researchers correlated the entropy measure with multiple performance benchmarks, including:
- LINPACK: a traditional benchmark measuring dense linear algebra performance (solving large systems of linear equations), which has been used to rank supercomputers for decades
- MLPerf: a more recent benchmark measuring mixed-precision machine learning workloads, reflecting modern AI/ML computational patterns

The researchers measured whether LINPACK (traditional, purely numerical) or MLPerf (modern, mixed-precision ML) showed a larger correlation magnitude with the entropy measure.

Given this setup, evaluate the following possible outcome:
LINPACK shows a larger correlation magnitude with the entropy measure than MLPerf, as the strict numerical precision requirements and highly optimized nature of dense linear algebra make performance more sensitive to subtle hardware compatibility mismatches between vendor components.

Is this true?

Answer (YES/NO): YES